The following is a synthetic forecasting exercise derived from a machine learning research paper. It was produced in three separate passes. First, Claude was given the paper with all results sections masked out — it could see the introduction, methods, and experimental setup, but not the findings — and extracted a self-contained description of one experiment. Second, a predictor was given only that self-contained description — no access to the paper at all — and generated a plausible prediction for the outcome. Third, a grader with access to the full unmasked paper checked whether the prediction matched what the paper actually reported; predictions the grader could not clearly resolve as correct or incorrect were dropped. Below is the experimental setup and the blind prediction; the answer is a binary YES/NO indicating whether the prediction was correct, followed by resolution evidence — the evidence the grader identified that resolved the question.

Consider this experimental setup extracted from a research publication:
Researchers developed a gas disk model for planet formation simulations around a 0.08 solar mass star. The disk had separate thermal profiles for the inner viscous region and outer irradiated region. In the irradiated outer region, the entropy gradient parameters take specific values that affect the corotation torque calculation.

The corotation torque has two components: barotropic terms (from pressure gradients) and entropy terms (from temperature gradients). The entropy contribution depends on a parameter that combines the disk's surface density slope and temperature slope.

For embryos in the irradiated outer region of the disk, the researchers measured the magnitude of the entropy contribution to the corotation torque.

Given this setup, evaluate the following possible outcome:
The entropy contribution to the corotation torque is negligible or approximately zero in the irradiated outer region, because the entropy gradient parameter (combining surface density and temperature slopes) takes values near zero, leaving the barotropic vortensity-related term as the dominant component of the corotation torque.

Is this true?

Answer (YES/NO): YES